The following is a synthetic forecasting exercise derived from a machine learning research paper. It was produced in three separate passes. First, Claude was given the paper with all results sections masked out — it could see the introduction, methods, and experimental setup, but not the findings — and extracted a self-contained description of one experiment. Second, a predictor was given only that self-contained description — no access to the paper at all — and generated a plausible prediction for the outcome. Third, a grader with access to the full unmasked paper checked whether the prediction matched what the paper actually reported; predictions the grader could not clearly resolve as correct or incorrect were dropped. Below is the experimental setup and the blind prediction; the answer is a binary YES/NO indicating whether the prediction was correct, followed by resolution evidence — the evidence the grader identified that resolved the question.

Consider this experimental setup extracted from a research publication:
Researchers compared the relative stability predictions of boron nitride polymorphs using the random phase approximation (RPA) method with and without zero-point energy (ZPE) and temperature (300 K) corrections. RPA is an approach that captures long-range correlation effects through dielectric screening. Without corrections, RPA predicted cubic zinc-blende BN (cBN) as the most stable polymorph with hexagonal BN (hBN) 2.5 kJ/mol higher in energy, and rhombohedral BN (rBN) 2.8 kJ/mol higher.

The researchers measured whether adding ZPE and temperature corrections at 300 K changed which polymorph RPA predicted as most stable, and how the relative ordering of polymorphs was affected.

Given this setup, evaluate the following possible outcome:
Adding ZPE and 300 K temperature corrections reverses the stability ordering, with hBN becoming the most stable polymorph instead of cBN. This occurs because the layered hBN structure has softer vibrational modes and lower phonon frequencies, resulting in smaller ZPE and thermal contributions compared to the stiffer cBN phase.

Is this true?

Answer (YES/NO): NO